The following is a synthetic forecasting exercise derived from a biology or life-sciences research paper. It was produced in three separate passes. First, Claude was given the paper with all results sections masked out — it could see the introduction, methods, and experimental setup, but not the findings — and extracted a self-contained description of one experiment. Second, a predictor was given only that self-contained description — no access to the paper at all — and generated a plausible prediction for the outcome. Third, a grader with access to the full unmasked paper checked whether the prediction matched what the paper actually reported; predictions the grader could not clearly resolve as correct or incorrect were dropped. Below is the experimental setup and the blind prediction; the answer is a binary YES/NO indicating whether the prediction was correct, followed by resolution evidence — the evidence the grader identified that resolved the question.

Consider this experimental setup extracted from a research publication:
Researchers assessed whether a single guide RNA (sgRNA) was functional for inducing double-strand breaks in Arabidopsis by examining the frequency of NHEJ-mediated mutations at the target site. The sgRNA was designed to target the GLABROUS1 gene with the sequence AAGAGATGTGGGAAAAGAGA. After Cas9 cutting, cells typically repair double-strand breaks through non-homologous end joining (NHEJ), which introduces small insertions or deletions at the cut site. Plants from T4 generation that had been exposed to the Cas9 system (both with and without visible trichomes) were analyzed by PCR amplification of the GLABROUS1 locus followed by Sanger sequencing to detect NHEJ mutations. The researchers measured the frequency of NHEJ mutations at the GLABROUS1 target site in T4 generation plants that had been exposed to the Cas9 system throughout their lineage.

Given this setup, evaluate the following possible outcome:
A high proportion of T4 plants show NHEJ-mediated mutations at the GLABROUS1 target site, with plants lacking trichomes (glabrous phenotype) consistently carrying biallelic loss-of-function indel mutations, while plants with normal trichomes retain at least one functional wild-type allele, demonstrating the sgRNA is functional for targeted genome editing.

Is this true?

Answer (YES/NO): NO